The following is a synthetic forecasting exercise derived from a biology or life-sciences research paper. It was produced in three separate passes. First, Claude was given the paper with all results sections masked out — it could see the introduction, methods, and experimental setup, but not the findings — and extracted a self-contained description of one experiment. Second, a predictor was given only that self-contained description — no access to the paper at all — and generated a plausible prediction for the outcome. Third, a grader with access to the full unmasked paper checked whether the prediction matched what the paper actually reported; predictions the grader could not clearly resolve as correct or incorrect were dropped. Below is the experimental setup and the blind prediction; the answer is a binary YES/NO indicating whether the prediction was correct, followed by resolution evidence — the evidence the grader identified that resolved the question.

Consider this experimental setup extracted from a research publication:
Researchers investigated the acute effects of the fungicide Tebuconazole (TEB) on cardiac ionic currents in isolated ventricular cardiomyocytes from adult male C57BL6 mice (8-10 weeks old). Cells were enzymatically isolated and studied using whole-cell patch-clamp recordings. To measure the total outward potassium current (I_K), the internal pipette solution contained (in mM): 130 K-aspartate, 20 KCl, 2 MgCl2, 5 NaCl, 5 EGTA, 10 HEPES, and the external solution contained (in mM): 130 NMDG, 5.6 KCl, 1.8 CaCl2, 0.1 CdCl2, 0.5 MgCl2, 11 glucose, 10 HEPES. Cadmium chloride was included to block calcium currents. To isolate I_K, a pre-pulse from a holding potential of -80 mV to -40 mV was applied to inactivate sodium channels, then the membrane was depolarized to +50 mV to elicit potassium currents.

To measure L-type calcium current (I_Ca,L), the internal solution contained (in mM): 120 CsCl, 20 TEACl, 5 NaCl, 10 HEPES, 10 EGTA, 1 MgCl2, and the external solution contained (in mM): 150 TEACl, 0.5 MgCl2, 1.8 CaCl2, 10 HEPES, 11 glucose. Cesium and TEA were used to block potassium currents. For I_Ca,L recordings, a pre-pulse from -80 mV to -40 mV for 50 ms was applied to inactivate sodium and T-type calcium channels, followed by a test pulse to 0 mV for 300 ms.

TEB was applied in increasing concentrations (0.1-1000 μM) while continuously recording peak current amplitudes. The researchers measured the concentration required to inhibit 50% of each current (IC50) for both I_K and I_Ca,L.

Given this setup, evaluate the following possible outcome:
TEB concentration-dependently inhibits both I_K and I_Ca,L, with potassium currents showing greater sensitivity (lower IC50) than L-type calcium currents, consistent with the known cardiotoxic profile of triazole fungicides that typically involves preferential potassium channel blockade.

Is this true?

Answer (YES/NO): YES